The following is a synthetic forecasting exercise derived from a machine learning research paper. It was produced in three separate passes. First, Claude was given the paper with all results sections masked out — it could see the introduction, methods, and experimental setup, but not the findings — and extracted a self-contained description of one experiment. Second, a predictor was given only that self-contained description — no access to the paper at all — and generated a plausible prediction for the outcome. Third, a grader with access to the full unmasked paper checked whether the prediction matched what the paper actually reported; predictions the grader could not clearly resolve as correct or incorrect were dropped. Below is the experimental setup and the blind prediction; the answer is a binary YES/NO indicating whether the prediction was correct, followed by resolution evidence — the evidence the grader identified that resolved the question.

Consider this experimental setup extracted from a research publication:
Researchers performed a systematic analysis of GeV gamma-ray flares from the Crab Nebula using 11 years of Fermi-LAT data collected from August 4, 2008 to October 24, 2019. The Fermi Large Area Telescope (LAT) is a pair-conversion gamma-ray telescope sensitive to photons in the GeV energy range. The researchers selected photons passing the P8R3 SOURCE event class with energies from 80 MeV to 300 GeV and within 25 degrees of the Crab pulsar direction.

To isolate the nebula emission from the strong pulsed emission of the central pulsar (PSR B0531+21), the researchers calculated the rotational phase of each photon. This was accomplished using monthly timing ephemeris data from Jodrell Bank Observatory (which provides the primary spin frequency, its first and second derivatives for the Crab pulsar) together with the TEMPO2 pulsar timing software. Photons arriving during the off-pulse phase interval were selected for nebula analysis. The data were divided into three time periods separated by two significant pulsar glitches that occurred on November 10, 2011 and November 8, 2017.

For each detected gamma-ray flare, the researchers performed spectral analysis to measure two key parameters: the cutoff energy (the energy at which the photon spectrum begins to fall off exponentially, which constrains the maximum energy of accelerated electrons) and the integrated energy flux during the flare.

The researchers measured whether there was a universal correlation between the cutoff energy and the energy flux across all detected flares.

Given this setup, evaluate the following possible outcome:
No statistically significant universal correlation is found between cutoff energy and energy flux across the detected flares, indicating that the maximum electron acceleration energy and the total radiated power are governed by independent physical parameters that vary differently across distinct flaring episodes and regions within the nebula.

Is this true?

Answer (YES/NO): YES